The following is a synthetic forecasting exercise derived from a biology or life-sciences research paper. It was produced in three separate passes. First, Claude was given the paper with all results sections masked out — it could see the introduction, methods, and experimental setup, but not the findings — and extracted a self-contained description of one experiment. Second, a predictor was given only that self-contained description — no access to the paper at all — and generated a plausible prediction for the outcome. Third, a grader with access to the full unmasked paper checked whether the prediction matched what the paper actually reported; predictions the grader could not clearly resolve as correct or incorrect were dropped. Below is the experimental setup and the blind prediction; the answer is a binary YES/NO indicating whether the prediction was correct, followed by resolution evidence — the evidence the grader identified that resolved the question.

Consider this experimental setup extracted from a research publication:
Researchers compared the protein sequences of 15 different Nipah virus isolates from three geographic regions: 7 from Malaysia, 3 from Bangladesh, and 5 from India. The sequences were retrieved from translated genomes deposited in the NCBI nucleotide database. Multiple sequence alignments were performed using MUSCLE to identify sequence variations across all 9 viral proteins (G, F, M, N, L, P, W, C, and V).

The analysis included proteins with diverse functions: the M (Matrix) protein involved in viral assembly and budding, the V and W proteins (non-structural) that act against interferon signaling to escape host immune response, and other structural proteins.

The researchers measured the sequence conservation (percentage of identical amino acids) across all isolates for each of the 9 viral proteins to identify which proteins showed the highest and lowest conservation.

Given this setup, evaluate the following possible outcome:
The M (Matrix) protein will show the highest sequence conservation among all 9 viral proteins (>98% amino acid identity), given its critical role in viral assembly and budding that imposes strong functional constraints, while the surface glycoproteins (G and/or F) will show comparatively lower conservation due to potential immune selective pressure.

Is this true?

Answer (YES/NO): NO